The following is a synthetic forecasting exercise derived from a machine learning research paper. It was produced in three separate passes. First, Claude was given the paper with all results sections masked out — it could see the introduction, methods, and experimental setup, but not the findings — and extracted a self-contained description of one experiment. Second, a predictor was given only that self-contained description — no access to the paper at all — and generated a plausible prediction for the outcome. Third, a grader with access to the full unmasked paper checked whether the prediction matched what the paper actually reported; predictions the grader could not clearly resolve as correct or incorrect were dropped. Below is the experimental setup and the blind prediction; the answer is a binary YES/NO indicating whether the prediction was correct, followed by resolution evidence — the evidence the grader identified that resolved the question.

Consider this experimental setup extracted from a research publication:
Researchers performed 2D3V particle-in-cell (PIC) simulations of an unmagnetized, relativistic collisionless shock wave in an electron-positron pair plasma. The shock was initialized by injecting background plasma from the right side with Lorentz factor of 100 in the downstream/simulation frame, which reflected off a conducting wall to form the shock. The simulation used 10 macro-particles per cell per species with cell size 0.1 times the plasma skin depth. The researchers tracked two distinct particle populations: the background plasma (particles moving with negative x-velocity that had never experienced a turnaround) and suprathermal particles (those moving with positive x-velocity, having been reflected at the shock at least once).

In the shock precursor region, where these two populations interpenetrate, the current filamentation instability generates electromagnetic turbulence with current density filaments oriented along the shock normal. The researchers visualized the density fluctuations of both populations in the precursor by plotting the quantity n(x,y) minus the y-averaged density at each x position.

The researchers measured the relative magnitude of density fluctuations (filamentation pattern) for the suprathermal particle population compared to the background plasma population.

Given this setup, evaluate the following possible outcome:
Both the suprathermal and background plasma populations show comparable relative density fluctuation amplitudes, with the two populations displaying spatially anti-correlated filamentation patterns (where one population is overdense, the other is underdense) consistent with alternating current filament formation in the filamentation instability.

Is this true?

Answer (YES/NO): NO